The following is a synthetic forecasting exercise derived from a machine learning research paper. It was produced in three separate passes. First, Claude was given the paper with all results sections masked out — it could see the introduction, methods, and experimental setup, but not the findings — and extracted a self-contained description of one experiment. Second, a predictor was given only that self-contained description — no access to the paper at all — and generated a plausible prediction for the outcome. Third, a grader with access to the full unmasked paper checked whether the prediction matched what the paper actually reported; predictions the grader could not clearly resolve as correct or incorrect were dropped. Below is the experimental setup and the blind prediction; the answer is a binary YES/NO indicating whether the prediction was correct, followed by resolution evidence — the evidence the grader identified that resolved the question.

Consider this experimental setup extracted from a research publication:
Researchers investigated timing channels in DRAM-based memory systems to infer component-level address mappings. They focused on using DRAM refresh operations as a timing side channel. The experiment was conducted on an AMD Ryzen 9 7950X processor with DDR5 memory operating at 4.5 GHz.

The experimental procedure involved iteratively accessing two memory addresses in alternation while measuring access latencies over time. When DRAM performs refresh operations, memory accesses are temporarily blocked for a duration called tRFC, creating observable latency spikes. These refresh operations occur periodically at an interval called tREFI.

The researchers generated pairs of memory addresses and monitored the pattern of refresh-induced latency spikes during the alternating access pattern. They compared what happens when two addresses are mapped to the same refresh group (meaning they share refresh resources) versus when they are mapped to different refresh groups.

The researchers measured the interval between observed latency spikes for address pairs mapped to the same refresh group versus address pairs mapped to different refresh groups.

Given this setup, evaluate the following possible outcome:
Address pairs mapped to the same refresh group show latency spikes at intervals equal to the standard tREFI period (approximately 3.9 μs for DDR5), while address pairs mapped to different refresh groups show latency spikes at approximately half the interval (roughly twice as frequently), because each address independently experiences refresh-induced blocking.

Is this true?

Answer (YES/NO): YES